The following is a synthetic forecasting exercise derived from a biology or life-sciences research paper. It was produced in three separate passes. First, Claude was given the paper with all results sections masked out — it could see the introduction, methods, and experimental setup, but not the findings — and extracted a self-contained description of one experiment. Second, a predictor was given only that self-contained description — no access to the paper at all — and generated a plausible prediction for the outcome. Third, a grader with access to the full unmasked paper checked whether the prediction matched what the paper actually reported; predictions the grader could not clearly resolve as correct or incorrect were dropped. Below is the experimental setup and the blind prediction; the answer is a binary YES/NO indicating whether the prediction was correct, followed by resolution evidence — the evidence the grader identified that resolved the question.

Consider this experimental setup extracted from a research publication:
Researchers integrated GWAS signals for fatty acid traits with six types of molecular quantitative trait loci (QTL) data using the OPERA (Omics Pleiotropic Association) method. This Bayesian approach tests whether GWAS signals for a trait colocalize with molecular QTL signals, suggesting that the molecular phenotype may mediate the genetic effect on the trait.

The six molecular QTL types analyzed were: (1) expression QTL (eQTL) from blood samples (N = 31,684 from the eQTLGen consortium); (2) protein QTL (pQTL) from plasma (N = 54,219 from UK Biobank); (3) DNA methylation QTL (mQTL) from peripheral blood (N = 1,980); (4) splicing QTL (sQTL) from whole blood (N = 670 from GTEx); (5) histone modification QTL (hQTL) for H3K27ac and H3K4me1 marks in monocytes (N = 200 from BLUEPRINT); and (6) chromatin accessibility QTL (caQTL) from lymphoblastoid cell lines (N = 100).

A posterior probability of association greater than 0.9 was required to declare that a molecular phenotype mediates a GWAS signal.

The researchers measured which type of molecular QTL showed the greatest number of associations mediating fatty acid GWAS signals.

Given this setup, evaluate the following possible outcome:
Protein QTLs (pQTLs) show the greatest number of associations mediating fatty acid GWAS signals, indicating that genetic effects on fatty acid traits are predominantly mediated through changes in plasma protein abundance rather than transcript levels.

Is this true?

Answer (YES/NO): NO